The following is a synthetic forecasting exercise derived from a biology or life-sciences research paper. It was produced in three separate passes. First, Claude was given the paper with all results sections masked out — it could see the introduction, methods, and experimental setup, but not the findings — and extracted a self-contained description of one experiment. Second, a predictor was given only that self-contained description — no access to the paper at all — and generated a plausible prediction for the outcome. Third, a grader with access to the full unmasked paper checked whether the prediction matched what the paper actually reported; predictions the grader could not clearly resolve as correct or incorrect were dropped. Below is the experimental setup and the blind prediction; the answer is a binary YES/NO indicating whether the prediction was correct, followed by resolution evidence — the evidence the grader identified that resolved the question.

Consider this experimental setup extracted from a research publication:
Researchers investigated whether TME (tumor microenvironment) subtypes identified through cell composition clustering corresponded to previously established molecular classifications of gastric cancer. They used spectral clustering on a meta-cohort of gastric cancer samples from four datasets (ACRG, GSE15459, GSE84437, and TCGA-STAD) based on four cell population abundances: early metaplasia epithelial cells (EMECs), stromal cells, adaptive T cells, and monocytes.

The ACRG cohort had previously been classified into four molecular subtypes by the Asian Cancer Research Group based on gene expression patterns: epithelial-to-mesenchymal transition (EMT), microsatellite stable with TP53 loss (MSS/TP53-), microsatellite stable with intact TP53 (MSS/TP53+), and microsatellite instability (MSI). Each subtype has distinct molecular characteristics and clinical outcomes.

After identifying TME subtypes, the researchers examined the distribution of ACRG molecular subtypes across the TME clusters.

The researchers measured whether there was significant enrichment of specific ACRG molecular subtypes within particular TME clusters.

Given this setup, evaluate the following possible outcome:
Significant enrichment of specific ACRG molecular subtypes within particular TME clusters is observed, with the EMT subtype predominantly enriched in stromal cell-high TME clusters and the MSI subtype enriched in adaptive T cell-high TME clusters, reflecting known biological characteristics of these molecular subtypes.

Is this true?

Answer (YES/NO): YES